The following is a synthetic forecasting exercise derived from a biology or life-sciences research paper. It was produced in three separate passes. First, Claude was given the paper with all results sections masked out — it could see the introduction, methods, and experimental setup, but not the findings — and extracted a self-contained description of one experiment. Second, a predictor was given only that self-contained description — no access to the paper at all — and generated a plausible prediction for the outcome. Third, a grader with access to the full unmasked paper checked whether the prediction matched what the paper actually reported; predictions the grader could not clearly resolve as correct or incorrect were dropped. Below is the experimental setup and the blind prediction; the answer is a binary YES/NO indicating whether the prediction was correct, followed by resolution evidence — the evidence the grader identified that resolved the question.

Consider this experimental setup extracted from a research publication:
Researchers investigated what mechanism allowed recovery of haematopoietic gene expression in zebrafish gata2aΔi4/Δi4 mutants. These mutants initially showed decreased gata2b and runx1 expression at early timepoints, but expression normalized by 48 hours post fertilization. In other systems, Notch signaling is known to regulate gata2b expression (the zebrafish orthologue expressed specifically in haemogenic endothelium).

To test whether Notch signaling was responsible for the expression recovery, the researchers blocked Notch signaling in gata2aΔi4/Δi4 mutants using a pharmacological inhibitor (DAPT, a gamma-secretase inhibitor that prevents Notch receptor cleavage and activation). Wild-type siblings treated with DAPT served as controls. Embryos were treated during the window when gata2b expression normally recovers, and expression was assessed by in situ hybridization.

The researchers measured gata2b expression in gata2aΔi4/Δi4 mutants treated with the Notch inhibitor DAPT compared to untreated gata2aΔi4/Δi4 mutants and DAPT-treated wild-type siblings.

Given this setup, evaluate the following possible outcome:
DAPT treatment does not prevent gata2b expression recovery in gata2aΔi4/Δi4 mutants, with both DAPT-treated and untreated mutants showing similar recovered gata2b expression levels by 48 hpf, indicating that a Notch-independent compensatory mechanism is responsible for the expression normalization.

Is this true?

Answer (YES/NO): NO